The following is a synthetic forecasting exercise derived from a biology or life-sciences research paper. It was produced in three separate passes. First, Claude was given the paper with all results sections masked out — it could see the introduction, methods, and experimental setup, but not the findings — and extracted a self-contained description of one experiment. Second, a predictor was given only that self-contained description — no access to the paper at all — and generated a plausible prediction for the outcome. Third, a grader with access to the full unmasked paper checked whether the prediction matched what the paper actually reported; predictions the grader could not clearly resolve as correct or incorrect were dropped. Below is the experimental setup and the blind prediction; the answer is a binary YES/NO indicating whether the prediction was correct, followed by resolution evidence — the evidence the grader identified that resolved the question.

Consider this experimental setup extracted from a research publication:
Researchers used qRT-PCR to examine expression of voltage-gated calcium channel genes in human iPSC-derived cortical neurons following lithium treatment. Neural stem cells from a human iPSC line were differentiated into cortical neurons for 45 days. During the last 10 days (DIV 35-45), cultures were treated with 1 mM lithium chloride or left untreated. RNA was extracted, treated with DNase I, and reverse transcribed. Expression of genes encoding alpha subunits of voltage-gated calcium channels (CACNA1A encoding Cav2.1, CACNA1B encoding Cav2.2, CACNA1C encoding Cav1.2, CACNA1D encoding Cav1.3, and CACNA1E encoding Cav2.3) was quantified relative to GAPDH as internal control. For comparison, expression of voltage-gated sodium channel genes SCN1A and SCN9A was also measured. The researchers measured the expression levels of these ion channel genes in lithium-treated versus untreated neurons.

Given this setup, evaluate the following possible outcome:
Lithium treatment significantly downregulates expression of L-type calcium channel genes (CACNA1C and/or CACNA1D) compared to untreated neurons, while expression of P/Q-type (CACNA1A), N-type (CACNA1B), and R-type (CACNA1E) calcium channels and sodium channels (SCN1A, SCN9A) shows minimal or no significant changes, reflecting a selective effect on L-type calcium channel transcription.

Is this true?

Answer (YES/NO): NO